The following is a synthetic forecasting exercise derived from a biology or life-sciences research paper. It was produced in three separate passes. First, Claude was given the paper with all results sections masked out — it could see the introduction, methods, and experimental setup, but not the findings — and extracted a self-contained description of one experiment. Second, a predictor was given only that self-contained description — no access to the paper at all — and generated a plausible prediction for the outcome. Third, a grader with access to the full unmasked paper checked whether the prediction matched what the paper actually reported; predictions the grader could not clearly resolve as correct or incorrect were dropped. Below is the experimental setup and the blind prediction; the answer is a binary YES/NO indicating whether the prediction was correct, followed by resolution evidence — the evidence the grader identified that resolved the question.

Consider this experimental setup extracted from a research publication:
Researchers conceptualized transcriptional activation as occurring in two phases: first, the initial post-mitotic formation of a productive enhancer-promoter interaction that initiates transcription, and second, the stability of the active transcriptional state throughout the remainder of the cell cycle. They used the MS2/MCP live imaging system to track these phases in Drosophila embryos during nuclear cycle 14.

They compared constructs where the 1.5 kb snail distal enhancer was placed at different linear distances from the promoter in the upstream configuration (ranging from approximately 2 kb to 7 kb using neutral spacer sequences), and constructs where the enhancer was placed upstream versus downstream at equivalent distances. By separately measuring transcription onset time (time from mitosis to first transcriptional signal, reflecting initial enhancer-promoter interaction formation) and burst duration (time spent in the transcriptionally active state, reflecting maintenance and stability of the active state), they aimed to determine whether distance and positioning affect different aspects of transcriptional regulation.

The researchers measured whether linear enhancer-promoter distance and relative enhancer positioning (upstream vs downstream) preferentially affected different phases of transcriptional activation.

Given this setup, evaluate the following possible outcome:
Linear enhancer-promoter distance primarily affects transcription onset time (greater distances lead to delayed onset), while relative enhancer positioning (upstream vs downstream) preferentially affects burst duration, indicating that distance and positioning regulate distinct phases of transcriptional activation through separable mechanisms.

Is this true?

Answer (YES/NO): YES